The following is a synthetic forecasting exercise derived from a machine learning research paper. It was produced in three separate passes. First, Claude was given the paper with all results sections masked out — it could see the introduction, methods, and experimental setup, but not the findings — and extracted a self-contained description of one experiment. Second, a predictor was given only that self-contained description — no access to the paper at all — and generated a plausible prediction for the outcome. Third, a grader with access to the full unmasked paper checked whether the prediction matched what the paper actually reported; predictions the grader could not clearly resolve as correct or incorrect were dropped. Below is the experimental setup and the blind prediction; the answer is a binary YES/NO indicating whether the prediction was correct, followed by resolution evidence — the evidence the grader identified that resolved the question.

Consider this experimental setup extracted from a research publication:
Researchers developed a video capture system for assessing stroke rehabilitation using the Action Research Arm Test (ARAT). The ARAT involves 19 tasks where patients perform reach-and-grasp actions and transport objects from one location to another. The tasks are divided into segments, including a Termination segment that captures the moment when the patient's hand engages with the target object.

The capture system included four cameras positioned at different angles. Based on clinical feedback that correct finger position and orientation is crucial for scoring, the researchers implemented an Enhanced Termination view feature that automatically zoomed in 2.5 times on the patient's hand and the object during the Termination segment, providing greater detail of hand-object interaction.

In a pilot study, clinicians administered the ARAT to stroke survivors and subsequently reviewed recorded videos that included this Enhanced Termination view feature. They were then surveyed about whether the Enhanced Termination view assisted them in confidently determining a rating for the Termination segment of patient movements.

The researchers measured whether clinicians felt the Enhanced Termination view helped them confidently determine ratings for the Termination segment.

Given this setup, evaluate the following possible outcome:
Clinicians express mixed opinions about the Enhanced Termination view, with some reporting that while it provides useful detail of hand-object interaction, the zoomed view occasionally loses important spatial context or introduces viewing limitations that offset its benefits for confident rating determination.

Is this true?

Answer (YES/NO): NO